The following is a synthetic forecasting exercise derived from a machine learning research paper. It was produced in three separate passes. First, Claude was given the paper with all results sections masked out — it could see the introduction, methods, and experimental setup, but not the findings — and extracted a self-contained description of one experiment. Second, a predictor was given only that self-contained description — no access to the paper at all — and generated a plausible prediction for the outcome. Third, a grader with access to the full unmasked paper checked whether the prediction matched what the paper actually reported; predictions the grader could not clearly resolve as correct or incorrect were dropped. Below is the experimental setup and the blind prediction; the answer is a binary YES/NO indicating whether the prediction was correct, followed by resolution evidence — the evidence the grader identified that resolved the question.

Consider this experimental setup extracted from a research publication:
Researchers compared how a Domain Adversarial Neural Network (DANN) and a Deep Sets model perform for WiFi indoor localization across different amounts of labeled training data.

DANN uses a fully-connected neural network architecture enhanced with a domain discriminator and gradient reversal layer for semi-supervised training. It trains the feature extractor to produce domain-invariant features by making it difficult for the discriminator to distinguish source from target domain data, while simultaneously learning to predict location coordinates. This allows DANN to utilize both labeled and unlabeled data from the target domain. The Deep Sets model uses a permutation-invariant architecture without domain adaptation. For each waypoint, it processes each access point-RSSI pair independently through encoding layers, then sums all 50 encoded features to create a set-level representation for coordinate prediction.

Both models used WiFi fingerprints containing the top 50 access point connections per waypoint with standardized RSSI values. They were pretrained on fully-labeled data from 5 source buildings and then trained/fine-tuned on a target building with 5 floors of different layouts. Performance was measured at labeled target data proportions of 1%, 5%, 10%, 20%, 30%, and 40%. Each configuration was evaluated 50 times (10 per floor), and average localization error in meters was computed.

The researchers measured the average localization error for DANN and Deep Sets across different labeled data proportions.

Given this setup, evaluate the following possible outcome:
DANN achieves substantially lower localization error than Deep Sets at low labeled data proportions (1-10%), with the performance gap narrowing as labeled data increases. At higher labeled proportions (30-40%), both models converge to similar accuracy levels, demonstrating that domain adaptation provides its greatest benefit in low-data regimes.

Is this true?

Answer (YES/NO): NO